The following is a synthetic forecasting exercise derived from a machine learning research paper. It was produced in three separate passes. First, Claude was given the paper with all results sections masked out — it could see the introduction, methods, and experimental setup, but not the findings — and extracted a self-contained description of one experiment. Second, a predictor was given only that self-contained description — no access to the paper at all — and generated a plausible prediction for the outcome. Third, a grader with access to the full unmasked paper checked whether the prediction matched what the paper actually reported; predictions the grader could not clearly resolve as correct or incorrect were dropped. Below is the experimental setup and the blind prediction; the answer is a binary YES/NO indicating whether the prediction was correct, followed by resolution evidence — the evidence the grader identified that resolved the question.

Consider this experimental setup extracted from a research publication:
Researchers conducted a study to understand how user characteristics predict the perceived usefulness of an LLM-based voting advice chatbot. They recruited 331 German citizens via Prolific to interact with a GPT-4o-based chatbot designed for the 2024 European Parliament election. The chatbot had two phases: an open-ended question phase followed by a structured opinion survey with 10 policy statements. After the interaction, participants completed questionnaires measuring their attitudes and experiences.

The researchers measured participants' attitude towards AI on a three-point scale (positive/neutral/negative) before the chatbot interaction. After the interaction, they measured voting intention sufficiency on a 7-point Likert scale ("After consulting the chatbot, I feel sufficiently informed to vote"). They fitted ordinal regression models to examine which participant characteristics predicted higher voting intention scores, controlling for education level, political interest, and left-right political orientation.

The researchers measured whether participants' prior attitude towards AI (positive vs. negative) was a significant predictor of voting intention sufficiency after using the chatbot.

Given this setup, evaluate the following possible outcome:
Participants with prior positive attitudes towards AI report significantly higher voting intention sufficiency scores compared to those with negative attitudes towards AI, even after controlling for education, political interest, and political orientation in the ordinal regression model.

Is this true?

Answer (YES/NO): YES